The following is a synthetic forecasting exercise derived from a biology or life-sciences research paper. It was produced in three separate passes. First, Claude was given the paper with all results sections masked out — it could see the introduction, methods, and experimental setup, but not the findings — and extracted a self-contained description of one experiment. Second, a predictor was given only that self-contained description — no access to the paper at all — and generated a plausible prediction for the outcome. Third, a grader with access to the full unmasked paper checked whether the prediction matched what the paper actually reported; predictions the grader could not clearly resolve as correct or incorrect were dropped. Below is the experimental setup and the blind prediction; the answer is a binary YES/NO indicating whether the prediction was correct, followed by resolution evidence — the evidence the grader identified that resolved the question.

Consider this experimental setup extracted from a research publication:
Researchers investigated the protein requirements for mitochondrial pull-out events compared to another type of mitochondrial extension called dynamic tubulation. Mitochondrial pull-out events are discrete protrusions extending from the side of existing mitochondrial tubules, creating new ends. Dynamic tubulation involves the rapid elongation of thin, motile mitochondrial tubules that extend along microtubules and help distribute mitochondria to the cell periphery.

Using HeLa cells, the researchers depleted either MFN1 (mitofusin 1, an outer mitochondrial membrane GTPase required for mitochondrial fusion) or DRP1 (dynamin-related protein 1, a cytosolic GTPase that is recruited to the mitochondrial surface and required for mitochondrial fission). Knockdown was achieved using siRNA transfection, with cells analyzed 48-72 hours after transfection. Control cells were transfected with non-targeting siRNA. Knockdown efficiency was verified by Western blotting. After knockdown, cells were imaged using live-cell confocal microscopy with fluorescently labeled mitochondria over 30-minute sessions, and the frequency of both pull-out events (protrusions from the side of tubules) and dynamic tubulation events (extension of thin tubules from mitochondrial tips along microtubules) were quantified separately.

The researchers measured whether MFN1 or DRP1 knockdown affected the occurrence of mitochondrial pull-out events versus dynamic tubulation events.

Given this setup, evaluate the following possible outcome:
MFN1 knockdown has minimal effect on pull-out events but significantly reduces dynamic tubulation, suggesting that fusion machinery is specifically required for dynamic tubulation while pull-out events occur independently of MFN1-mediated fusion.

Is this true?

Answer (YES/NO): NO